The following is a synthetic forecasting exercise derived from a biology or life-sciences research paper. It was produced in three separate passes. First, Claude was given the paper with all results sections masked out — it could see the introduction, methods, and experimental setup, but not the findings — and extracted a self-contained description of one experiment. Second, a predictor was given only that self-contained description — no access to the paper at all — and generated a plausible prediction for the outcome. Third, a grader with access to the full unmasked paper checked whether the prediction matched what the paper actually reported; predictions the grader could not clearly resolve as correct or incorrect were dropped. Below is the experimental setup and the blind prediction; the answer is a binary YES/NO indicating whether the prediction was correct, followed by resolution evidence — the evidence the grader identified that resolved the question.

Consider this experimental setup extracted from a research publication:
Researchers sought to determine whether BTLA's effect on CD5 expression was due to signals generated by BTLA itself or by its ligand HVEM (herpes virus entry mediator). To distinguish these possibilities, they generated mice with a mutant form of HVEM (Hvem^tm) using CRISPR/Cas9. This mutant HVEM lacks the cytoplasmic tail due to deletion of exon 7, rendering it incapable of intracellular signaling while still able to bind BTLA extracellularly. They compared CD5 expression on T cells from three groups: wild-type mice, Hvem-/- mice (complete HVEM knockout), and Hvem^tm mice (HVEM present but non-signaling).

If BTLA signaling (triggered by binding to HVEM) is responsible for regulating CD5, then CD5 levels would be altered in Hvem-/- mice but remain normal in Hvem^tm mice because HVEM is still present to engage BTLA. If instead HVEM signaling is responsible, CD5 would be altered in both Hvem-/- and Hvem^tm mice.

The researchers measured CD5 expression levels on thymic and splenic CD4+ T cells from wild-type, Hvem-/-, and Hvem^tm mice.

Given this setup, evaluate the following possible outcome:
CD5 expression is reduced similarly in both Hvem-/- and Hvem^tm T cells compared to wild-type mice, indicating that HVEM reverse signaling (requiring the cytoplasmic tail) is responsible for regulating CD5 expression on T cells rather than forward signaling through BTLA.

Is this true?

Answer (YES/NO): NO